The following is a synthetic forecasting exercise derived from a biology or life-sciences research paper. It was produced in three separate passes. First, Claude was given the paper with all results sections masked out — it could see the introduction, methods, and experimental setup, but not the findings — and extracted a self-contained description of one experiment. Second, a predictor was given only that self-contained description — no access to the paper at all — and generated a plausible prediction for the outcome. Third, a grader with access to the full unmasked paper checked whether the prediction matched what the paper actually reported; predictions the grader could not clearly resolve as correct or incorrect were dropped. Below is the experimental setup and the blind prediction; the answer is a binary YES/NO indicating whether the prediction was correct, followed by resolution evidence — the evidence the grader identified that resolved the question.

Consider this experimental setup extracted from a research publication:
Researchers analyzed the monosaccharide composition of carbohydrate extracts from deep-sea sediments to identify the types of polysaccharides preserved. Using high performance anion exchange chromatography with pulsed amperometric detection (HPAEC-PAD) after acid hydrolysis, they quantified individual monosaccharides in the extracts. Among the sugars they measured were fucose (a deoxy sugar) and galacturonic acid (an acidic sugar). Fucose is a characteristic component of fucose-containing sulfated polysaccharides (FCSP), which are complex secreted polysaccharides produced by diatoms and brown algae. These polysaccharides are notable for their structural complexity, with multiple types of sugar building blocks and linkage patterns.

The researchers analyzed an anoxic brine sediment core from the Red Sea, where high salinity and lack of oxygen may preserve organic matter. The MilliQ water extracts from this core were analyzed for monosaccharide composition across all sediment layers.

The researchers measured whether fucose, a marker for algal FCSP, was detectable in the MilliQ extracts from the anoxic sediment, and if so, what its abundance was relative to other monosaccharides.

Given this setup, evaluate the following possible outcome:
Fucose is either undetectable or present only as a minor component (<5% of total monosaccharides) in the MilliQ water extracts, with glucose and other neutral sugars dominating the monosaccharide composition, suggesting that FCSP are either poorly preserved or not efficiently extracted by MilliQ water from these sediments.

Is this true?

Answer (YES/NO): NO